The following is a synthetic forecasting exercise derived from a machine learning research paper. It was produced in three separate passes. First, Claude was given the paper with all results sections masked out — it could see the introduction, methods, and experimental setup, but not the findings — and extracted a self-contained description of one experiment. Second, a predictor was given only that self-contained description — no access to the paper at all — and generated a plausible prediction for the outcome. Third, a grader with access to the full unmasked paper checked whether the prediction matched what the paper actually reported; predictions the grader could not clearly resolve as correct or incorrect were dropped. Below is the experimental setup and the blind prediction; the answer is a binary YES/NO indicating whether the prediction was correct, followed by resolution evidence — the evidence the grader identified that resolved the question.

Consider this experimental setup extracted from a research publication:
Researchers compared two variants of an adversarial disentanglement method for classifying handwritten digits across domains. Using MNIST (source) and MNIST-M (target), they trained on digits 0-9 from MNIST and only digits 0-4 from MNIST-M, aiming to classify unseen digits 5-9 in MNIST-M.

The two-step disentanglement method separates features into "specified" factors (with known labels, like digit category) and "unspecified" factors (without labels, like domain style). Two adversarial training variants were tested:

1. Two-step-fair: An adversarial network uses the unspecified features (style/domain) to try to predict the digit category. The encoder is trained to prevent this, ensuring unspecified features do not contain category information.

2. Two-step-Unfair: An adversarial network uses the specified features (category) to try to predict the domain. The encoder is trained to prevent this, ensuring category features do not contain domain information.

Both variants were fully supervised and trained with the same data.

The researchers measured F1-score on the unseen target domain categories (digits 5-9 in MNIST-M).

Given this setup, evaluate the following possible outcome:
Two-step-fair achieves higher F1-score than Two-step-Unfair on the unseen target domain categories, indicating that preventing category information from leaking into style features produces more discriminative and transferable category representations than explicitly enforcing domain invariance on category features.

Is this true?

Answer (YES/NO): YES